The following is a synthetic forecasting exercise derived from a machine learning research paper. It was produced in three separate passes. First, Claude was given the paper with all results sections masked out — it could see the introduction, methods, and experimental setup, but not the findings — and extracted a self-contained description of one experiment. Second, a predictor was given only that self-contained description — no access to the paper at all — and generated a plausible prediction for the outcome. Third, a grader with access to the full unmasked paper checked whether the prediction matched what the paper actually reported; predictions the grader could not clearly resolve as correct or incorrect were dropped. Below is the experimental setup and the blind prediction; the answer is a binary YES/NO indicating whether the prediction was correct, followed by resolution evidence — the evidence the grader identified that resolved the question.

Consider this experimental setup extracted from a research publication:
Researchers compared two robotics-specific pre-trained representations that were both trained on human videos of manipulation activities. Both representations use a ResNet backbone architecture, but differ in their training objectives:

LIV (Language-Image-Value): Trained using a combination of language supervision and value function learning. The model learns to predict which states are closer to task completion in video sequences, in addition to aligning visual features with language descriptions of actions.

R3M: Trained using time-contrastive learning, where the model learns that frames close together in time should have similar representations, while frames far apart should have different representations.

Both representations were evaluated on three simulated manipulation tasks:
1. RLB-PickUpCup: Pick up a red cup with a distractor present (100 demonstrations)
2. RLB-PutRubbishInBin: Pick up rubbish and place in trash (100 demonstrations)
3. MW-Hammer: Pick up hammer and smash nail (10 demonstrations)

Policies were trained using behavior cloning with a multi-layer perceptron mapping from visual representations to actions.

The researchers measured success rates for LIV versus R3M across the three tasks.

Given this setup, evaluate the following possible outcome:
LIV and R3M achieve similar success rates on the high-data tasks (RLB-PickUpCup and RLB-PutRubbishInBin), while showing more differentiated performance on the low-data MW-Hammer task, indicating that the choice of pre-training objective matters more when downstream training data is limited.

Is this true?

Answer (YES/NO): NO